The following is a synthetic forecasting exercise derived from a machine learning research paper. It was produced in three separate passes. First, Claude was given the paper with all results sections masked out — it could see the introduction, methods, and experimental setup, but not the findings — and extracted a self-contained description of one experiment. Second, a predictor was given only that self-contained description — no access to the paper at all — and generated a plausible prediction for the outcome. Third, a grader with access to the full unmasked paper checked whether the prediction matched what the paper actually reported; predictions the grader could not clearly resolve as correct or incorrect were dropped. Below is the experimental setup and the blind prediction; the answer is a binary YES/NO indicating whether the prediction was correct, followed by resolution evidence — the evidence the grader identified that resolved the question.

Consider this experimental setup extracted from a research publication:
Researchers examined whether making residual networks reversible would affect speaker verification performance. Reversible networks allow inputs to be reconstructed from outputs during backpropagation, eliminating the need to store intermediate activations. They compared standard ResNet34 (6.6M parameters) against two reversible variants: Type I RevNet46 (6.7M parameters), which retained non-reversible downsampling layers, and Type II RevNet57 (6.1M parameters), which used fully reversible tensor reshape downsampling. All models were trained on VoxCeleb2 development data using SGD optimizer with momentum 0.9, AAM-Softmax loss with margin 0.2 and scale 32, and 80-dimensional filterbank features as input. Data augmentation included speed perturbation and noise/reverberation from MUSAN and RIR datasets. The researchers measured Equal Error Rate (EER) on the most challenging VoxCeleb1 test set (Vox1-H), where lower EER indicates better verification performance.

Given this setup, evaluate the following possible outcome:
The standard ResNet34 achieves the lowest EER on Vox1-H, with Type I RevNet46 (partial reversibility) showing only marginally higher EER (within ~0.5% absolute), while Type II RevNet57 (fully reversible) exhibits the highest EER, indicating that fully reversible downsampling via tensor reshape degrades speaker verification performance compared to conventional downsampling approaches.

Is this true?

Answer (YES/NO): NO